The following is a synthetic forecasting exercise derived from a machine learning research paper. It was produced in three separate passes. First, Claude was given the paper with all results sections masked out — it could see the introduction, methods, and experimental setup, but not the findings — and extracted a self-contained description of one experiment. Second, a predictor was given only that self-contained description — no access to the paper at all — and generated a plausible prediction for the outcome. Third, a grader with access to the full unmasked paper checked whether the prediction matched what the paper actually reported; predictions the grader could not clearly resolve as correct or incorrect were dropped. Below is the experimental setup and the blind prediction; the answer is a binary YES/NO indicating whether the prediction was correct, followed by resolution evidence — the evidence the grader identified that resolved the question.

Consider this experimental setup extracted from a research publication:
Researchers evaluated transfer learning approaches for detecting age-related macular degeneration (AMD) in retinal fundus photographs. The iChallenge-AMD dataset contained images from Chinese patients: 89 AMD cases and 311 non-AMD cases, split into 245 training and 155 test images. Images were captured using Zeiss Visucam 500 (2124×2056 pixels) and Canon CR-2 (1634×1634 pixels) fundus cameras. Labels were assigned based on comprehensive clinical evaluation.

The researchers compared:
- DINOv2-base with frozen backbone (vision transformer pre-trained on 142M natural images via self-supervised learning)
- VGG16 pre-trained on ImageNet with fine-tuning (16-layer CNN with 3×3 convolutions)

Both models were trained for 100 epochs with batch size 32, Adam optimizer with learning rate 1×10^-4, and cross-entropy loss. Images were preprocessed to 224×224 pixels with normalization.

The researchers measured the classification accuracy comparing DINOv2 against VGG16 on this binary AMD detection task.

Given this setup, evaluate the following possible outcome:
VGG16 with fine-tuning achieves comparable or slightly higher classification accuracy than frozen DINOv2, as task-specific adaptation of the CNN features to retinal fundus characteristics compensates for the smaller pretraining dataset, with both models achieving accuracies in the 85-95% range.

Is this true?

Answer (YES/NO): NO